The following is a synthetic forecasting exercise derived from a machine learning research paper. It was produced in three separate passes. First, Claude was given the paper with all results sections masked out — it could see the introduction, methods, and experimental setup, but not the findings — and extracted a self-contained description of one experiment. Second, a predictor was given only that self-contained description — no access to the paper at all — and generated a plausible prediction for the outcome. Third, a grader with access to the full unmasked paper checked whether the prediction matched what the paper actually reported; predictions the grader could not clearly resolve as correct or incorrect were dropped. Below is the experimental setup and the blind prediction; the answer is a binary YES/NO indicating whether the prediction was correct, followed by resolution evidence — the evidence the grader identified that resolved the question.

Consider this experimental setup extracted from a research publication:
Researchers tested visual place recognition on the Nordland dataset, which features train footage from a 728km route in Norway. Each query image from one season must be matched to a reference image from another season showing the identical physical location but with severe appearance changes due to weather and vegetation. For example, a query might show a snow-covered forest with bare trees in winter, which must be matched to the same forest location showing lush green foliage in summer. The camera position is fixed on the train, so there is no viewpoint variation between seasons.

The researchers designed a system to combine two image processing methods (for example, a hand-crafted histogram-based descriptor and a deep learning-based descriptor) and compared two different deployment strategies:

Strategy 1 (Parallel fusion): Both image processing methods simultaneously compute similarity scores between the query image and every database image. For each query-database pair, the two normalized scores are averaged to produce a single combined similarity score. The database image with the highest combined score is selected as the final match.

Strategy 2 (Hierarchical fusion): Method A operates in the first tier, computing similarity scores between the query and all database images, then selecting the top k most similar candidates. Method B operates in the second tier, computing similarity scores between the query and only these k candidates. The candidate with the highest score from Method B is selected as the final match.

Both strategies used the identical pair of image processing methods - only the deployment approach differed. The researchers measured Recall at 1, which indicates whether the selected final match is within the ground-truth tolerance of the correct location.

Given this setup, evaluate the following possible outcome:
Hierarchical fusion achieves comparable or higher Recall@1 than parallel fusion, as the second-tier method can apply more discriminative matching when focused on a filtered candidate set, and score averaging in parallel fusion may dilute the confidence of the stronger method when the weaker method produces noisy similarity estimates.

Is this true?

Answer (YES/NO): YES